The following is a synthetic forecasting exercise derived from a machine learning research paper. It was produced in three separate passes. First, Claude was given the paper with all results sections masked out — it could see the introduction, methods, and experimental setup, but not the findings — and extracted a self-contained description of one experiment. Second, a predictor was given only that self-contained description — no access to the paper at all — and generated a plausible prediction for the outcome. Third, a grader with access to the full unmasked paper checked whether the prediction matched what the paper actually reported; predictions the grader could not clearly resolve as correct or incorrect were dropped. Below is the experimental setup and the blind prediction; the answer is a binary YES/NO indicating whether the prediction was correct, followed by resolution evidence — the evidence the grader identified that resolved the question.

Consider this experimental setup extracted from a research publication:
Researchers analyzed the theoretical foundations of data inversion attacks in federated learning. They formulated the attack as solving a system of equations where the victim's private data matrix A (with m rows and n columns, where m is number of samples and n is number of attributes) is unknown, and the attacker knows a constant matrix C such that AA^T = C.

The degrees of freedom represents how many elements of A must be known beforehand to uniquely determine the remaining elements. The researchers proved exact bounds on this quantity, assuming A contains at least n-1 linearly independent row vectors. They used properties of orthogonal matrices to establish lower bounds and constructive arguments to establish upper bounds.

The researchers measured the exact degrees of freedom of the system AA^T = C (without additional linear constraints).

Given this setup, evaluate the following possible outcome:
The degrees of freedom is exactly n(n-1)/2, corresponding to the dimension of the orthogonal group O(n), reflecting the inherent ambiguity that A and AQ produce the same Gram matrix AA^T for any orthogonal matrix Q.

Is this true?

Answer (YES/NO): YES